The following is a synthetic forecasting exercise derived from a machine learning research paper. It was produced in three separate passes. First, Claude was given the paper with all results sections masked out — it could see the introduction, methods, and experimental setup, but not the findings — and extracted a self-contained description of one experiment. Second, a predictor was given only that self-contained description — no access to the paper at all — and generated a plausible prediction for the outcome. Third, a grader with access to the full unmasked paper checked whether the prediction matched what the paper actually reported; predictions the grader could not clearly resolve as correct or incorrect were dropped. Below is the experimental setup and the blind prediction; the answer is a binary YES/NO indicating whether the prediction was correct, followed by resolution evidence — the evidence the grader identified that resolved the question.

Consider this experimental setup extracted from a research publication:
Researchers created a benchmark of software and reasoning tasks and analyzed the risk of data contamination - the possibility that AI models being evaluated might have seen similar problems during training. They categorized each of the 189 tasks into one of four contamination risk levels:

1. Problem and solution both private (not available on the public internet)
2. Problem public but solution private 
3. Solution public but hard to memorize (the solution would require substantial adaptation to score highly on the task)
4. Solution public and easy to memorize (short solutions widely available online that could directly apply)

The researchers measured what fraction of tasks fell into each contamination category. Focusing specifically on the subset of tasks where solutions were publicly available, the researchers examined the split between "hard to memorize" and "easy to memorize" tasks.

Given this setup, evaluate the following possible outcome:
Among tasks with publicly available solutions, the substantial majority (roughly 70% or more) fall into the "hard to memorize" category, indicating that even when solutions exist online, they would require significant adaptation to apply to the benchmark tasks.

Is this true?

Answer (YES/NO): NO